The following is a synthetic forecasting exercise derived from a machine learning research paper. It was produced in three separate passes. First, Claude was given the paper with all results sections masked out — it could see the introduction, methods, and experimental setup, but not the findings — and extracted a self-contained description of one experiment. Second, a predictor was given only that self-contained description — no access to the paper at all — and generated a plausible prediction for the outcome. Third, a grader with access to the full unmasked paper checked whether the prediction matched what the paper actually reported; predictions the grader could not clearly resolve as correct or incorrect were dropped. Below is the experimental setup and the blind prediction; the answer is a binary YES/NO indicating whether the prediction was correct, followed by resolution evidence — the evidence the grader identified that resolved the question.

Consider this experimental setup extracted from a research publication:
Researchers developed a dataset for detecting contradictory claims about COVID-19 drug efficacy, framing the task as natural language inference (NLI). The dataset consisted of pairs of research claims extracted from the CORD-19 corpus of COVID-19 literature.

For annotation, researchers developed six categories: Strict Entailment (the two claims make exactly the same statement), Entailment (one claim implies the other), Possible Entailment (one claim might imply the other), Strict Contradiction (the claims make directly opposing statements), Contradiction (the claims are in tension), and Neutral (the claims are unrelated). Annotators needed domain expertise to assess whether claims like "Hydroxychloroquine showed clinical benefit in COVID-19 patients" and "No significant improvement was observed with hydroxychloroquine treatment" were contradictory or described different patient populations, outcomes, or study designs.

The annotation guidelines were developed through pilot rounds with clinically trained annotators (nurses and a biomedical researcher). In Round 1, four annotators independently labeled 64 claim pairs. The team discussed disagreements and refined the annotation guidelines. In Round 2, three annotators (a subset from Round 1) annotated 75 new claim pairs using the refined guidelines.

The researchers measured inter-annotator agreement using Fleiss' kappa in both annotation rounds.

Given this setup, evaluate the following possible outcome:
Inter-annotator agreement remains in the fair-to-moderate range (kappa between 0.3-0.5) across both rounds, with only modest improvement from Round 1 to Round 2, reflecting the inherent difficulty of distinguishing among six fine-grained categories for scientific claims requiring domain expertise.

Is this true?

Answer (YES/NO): NO